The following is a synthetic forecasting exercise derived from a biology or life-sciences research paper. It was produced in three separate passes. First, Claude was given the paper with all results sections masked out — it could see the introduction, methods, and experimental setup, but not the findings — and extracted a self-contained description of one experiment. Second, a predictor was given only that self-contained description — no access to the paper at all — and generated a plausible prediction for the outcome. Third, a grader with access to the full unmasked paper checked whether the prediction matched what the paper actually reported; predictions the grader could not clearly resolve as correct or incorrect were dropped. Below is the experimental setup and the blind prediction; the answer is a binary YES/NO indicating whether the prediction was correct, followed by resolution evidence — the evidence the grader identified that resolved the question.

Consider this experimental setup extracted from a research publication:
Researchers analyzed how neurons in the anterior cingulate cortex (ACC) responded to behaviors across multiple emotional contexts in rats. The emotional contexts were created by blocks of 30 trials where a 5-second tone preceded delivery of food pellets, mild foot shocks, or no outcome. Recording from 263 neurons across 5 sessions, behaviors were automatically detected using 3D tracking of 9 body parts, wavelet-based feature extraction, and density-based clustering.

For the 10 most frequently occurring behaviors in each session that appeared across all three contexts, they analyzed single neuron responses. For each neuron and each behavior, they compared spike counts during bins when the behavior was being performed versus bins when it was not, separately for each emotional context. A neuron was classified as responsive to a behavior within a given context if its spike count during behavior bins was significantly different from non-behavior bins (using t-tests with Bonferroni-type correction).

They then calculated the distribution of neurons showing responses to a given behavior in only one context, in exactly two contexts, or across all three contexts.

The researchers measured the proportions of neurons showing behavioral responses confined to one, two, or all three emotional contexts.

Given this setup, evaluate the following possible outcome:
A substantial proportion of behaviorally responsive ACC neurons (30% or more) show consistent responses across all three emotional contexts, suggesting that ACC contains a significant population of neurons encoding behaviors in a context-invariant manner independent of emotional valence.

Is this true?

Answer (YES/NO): NO